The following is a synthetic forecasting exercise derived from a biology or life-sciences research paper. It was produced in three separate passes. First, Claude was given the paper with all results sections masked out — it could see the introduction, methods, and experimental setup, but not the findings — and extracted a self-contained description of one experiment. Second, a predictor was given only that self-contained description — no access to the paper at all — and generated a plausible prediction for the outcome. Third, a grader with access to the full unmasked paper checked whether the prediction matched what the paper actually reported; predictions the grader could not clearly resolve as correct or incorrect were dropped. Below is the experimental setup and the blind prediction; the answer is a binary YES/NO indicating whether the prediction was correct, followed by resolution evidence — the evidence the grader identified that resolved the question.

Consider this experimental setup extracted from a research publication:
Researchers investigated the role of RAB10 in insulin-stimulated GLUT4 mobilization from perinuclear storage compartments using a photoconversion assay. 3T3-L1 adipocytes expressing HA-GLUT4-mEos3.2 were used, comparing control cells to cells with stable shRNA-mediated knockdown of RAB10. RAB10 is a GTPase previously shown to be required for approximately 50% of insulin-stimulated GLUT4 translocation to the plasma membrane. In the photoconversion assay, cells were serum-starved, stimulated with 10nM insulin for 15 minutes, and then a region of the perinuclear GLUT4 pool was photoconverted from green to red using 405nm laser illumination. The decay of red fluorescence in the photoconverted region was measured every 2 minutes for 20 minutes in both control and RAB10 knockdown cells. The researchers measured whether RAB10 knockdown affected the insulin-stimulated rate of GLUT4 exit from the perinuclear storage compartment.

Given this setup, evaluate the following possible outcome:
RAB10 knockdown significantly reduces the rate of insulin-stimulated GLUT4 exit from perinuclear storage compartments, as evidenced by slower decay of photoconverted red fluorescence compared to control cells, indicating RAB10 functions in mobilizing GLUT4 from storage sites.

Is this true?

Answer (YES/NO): YES